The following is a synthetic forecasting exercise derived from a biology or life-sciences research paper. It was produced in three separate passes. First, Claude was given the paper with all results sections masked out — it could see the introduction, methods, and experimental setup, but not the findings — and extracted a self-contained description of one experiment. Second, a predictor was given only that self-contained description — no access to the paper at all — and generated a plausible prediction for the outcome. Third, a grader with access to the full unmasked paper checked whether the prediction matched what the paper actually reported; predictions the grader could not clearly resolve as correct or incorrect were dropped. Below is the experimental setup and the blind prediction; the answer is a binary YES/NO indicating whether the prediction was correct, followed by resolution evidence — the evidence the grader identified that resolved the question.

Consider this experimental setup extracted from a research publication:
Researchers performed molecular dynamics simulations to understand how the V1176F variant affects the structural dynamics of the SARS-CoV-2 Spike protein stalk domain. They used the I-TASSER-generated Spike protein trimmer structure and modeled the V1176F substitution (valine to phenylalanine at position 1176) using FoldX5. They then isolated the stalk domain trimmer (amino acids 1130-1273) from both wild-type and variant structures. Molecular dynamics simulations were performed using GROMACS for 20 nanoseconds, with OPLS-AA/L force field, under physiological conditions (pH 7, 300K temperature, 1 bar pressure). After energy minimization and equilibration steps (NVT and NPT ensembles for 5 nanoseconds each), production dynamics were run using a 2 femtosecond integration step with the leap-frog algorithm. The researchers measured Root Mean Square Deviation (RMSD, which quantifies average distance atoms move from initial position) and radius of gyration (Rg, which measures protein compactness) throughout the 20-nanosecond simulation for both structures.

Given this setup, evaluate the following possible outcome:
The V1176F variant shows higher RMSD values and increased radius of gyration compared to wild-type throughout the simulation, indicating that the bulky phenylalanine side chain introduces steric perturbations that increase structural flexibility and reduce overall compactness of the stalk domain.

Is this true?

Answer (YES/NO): NO